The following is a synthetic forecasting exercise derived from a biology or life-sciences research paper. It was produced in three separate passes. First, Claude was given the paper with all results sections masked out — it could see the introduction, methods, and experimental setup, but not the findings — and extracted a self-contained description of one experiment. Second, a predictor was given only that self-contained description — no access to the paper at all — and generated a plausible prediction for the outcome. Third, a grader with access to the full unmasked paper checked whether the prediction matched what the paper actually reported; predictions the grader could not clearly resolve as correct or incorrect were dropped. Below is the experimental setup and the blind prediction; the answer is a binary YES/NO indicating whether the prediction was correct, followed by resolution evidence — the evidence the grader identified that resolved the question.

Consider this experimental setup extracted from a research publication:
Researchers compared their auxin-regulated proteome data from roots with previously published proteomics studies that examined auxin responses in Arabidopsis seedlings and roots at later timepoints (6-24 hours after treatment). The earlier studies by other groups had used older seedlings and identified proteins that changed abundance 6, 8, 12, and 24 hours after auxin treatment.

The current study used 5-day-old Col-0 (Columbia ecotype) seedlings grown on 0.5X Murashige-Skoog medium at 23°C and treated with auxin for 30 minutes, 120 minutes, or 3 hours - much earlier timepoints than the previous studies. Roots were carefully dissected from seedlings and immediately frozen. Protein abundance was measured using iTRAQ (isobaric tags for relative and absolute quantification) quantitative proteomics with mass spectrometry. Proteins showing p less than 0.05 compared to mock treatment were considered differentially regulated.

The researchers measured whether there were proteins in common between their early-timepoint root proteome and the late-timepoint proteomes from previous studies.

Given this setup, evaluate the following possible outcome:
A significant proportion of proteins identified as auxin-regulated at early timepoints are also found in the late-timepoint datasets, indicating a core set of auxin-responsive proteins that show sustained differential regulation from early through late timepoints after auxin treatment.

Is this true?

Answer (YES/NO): NO